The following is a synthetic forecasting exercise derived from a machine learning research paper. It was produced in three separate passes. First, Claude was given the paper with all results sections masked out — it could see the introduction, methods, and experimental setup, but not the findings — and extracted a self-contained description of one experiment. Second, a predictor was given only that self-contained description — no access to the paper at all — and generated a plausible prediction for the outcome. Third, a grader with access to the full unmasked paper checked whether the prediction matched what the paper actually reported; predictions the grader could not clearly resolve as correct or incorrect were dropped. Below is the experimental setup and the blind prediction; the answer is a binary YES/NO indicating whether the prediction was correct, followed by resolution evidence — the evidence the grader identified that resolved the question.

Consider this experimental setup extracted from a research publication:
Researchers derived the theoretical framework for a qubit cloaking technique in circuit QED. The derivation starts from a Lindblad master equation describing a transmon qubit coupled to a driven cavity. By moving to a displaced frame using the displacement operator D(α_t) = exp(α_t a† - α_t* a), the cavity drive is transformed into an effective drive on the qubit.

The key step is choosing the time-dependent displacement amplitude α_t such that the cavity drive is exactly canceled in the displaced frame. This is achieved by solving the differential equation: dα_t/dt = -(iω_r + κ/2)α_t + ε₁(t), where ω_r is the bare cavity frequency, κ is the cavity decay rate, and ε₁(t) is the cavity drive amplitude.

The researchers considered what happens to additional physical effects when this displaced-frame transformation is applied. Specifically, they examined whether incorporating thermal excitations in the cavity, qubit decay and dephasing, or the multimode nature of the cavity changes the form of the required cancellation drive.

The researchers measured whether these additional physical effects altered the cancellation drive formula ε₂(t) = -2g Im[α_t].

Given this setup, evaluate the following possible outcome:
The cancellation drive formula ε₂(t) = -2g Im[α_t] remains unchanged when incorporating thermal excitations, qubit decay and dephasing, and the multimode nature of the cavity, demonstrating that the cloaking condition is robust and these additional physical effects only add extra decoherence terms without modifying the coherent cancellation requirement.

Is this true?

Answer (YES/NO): YES